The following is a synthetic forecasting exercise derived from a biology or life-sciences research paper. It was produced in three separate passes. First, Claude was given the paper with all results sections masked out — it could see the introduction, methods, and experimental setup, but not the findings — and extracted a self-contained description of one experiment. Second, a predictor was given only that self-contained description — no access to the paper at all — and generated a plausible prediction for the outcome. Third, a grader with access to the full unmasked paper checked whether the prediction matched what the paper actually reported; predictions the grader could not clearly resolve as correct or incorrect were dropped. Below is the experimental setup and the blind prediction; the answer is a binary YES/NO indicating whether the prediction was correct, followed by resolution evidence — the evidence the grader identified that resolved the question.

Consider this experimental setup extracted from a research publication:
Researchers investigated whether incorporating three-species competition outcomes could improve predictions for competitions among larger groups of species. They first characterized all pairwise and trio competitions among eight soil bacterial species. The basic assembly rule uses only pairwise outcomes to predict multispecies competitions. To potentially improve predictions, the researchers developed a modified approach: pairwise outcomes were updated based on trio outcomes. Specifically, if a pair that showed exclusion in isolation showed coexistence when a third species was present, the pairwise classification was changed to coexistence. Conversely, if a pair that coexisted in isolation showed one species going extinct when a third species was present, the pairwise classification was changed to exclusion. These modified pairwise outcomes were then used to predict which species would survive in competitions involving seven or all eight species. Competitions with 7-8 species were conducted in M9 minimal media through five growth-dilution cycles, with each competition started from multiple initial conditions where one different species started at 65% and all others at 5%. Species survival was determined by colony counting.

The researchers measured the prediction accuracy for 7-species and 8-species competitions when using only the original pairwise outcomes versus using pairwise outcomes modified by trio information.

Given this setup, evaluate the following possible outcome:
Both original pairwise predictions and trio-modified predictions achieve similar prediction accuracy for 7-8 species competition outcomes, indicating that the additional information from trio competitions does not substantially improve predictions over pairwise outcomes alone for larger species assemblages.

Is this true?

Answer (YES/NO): NO